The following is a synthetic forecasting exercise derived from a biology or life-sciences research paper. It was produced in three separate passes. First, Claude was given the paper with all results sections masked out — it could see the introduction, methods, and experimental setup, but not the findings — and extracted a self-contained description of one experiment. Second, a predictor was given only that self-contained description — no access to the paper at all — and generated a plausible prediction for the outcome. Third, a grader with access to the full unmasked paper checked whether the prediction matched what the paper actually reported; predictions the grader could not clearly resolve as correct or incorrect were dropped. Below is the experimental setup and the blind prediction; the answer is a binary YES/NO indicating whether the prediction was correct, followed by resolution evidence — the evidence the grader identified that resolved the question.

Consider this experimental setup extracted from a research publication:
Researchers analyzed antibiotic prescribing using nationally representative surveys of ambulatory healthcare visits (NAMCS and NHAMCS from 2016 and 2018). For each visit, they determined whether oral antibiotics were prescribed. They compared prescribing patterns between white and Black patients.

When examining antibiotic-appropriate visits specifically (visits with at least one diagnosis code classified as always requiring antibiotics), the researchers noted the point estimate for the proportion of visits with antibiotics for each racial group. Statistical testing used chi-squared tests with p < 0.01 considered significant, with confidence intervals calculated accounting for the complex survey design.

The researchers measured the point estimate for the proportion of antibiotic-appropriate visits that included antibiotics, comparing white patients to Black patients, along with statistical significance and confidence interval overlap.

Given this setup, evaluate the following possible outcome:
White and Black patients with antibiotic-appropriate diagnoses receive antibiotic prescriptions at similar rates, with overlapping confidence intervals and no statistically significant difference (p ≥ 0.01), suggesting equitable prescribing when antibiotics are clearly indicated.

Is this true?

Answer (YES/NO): YES